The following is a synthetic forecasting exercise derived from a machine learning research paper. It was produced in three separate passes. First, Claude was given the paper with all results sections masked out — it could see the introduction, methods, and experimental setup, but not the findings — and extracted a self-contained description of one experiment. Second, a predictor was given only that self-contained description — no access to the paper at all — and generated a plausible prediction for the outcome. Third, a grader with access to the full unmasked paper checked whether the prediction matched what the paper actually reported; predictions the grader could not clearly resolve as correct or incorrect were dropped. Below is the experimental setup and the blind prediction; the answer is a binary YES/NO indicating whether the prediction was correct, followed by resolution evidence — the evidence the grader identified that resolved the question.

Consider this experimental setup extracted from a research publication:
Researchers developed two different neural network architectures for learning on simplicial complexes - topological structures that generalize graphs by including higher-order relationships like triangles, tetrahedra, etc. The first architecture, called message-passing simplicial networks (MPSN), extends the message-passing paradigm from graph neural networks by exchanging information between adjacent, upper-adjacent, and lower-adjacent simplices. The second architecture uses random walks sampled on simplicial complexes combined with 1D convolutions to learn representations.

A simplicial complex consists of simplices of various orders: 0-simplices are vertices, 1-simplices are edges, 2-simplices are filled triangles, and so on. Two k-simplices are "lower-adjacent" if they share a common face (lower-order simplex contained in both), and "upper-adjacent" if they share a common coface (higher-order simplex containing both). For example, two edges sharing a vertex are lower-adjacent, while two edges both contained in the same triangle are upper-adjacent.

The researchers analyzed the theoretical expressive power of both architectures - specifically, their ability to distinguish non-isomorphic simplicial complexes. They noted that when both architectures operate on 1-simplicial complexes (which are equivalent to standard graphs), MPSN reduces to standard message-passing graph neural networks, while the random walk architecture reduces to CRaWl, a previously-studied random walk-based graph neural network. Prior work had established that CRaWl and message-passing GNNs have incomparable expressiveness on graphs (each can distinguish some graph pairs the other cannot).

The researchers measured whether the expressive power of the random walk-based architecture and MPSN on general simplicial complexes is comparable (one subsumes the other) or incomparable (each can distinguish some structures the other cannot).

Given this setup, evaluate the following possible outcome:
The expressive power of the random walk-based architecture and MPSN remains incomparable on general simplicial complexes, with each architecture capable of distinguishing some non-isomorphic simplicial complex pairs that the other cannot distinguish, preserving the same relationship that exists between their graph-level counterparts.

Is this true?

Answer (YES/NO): YES